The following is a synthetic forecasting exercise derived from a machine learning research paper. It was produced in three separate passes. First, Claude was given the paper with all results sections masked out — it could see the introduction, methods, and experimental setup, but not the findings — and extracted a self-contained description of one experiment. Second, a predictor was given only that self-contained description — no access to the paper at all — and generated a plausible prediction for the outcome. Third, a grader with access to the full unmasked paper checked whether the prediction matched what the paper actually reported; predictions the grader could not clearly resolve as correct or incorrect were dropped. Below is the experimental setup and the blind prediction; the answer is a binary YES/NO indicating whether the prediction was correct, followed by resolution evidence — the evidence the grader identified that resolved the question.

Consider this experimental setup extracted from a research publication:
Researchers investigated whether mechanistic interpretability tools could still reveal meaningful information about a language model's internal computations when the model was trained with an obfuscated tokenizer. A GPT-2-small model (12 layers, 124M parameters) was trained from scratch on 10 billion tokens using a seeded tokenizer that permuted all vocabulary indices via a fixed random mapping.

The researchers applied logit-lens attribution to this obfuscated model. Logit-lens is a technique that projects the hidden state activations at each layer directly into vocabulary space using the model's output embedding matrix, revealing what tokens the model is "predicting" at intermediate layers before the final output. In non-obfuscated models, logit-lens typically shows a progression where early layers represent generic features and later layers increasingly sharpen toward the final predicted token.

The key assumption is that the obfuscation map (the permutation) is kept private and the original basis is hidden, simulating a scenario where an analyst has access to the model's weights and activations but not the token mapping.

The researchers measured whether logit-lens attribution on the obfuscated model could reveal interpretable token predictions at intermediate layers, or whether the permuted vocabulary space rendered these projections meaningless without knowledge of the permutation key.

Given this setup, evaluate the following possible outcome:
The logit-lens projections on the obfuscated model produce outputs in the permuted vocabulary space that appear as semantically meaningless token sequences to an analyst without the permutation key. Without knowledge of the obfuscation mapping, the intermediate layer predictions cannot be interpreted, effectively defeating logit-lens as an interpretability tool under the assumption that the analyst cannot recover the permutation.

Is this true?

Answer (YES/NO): YES